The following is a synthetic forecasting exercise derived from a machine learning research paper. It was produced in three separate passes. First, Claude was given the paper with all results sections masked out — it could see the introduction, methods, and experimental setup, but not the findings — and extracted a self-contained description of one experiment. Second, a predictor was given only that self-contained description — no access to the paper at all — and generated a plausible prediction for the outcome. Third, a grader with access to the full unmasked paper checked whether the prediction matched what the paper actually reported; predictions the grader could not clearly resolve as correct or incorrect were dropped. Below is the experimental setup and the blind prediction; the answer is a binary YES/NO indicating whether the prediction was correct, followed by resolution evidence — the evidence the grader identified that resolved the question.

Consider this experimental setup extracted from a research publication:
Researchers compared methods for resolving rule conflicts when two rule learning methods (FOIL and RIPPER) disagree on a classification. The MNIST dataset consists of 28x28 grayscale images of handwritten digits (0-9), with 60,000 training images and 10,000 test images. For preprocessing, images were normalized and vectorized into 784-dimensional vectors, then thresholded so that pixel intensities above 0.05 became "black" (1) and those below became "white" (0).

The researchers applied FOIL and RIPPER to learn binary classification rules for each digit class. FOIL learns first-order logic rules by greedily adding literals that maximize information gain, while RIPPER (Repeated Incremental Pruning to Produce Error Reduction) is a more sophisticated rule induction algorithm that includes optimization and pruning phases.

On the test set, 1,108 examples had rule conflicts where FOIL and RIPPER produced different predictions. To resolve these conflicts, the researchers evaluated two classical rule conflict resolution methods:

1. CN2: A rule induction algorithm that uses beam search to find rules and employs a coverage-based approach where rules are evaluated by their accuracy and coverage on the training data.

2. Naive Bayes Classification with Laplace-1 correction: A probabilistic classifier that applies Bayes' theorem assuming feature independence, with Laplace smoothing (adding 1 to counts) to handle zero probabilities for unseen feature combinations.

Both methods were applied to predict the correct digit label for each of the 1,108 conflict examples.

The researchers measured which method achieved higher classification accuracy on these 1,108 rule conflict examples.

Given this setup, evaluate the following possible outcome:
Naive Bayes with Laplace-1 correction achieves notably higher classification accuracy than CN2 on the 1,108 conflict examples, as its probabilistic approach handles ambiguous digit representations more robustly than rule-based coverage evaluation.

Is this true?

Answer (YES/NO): YES